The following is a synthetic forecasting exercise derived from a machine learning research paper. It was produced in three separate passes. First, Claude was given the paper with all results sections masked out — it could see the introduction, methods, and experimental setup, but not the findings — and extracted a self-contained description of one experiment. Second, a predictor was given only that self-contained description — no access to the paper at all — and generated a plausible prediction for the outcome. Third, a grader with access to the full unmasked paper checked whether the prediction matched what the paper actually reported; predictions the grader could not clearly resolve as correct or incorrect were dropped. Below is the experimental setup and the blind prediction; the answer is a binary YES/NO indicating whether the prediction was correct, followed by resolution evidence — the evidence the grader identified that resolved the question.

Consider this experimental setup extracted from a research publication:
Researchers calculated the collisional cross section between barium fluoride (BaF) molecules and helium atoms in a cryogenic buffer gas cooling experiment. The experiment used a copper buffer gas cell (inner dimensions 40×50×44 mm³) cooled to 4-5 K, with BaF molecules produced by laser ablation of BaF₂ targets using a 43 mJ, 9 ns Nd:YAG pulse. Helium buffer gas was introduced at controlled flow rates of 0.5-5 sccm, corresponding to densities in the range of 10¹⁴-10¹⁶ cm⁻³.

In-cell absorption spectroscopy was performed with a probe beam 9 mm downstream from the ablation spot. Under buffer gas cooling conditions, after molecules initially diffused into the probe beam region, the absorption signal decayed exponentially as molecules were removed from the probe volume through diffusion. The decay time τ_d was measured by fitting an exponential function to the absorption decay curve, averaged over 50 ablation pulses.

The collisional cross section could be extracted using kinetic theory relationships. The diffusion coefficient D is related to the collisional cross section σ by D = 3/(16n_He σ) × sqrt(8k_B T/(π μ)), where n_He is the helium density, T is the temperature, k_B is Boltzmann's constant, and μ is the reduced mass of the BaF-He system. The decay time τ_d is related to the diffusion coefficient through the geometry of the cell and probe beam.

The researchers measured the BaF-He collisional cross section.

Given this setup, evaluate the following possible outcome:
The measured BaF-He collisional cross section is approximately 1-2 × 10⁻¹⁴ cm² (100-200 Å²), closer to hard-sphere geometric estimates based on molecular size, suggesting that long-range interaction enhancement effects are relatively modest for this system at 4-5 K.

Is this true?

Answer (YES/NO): NO